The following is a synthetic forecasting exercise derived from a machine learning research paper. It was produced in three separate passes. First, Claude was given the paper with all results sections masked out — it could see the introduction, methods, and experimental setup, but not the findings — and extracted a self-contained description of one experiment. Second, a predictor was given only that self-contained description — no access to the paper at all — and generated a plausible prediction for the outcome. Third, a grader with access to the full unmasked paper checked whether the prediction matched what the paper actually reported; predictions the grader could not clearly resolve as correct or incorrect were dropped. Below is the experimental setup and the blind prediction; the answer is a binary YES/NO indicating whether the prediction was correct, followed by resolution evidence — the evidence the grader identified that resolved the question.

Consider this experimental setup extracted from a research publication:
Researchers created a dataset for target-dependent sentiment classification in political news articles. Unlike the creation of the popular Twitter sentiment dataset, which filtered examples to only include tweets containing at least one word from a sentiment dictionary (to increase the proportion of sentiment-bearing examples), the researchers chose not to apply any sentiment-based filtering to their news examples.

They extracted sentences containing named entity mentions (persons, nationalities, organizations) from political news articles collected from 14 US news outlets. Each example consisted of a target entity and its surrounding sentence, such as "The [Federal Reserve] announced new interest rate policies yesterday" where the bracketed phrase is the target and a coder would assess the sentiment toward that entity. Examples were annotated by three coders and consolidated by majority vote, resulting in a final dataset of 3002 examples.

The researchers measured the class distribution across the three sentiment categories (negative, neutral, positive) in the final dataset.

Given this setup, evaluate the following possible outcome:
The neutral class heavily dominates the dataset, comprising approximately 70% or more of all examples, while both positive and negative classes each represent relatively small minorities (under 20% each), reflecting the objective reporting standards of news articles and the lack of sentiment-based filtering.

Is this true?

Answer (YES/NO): NO